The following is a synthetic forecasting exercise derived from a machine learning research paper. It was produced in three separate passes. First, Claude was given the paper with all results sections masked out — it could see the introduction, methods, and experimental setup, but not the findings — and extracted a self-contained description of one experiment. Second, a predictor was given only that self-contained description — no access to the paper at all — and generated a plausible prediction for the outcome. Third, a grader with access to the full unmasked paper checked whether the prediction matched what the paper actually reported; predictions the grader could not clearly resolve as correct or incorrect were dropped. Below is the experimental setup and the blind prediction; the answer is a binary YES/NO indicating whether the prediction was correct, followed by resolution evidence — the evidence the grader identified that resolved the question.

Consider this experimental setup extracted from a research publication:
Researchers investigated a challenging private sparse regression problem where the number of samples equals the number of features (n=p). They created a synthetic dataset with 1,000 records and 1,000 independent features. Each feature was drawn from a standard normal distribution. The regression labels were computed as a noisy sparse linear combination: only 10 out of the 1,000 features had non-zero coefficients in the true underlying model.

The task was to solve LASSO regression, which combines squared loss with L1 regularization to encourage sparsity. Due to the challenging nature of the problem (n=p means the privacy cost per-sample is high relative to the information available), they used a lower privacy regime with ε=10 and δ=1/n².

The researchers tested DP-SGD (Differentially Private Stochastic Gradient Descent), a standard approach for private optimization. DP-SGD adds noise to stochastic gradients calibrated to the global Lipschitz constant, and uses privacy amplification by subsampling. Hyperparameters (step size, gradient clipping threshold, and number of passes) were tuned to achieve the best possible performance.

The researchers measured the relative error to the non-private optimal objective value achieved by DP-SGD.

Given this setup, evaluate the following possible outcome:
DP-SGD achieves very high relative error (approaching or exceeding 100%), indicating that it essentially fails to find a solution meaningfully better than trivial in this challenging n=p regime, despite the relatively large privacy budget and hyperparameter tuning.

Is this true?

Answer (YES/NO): NO